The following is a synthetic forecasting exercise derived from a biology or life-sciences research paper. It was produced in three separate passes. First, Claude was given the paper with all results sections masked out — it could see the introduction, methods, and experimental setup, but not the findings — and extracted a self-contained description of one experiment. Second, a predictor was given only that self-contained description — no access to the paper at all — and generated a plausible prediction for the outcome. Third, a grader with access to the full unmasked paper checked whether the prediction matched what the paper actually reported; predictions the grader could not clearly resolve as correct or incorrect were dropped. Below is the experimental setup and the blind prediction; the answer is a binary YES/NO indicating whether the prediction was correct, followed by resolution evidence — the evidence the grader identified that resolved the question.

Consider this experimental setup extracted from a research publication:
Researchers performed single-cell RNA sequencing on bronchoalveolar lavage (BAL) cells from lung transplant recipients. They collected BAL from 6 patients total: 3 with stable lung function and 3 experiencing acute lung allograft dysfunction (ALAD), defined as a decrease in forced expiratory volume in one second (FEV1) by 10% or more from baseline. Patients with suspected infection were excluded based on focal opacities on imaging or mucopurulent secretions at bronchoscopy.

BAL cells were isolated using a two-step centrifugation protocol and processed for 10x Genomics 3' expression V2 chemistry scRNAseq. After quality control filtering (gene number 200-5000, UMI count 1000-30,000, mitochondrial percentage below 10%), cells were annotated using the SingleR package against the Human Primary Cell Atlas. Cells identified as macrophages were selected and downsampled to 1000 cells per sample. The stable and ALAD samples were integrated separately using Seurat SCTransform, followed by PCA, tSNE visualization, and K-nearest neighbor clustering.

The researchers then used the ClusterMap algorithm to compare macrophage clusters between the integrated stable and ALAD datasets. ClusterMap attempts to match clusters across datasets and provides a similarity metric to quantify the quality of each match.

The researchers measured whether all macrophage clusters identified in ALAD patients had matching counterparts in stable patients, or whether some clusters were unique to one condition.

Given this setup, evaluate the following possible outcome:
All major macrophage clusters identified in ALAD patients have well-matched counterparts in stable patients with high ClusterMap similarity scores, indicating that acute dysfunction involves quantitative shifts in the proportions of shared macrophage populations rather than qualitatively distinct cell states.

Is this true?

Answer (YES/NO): NO